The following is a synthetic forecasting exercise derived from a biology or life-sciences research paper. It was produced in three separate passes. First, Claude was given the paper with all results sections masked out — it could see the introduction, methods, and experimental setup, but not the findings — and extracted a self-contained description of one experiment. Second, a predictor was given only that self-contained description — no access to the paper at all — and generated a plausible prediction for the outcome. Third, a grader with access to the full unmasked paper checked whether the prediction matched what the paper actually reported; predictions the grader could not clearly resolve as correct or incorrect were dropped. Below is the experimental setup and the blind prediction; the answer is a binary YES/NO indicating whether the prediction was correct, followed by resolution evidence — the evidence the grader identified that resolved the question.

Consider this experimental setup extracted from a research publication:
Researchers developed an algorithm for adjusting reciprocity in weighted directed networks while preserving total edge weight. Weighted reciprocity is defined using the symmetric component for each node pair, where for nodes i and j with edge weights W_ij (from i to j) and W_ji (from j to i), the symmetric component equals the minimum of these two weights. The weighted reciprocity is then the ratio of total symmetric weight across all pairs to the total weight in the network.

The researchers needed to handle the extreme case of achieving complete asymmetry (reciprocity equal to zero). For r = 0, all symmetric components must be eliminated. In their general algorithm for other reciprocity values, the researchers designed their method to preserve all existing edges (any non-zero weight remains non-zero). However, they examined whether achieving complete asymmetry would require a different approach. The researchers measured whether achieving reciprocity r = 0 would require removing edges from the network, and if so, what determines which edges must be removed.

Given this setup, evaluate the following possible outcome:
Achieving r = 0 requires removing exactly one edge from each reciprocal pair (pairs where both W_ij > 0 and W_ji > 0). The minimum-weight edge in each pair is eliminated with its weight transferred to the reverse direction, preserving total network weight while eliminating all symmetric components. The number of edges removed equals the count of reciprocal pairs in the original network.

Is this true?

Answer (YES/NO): NO